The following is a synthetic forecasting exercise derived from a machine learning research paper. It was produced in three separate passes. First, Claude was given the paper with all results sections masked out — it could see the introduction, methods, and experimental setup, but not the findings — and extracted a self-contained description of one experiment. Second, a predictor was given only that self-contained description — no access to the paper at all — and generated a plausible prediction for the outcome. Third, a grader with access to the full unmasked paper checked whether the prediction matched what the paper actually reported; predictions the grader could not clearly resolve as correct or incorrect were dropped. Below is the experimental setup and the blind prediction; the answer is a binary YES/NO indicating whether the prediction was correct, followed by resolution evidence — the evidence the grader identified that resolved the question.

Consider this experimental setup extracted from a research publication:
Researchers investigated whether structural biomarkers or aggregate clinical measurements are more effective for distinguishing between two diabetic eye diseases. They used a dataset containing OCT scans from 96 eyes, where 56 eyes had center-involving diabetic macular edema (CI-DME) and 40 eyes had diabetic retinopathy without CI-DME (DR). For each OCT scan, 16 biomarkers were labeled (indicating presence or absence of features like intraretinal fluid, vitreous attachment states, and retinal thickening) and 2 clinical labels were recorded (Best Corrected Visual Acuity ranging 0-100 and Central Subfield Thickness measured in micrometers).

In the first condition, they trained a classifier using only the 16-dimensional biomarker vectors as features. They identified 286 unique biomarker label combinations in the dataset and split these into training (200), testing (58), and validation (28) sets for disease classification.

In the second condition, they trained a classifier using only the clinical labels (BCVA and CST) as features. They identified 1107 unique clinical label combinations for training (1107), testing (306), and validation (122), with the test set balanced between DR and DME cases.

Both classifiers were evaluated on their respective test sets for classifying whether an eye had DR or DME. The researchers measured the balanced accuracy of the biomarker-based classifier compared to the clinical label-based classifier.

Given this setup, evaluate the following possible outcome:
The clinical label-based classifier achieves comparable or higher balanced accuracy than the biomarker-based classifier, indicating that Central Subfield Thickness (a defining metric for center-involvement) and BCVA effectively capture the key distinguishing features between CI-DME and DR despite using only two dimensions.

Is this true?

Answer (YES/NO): NO